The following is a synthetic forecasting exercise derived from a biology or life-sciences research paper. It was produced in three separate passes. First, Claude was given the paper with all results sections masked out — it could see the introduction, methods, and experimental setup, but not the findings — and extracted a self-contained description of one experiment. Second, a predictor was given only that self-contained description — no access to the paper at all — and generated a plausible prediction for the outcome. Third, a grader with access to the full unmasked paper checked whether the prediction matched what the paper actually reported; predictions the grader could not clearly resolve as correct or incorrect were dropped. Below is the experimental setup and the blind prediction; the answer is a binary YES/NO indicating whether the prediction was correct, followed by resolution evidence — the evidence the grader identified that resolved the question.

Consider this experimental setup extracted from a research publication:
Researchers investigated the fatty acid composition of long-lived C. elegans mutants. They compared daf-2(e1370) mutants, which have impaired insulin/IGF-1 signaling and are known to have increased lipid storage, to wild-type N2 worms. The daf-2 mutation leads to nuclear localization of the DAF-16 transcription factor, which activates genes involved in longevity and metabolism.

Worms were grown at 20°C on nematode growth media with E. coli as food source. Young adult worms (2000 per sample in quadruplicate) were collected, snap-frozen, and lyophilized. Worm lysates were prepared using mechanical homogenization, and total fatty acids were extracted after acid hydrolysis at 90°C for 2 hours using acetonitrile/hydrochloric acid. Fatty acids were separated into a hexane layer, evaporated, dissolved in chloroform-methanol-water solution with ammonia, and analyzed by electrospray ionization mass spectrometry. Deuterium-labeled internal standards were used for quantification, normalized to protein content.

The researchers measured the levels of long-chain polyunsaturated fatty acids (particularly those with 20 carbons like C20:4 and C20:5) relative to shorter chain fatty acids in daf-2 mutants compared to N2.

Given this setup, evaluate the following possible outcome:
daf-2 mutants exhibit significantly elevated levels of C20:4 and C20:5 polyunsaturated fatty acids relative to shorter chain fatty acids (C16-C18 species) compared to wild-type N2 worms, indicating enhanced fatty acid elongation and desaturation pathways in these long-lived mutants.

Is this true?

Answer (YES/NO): NO